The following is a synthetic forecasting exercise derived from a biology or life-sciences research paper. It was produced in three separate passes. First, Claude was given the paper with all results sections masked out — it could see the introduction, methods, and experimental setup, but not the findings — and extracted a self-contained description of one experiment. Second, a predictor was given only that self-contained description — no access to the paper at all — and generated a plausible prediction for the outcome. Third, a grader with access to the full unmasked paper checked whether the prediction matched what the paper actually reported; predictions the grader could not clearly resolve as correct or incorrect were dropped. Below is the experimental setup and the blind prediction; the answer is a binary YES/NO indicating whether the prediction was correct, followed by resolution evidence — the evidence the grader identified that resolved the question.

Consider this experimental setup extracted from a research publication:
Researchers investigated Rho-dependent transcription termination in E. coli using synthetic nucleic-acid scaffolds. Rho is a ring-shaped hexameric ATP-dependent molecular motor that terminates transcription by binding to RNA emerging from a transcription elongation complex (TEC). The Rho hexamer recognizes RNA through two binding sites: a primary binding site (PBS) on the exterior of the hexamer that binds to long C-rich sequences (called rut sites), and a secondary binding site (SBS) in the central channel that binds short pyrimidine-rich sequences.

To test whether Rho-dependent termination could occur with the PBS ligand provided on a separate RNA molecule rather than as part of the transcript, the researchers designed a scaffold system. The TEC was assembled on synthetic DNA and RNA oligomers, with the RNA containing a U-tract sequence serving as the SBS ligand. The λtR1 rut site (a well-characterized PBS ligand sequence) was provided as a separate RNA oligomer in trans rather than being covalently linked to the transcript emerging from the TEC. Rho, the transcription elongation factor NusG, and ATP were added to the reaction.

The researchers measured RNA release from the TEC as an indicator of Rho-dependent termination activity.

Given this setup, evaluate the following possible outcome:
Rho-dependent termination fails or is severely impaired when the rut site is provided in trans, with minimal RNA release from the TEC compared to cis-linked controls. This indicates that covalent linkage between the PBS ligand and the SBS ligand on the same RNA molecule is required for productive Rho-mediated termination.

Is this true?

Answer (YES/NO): NO